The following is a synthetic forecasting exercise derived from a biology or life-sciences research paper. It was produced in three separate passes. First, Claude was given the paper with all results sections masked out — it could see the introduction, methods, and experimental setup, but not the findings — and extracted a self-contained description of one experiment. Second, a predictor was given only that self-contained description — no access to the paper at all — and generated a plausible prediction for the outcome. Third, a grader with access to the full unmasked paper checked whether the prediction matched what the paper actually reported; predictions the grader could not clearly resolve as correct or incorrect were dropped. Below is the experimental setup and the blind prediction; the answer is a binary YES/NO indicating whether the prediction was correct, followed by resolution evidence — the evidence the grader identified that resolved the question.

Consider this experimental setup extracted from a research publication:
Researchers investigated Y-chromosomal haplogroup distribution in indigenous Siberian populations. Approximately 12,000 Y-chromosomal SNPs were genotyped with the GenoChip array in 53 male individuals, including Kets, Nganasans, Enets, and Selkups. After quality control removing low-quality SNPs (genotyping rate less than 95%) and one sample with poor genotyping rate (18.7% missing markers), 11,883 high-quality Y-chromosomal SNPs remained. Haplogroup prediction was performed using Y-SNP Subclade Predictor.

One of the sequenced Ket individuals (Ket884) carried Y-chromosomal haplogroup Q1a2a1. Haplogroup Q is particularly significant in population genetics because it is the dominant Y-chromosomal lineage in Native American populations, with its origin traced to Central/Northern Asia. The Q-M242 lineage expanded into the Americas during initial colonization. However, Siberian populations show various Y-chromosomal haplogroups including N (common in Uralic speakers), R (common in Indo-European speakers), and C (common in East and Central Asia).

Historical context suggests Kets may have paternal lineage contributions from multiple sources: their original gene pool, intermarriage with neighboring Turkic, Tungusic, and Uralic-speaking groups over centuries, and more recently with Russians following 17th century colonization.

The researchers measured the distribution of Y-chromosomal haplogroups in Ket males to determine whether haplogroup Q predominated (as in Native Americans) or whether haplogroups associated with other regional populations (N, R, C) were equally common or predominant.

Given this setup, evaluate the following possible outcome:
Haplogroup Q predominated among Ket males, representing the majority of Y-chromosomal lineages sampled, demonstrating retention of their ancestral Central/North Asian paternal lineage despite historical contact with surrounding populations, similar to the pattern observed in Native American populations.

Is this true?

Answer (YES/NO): YES